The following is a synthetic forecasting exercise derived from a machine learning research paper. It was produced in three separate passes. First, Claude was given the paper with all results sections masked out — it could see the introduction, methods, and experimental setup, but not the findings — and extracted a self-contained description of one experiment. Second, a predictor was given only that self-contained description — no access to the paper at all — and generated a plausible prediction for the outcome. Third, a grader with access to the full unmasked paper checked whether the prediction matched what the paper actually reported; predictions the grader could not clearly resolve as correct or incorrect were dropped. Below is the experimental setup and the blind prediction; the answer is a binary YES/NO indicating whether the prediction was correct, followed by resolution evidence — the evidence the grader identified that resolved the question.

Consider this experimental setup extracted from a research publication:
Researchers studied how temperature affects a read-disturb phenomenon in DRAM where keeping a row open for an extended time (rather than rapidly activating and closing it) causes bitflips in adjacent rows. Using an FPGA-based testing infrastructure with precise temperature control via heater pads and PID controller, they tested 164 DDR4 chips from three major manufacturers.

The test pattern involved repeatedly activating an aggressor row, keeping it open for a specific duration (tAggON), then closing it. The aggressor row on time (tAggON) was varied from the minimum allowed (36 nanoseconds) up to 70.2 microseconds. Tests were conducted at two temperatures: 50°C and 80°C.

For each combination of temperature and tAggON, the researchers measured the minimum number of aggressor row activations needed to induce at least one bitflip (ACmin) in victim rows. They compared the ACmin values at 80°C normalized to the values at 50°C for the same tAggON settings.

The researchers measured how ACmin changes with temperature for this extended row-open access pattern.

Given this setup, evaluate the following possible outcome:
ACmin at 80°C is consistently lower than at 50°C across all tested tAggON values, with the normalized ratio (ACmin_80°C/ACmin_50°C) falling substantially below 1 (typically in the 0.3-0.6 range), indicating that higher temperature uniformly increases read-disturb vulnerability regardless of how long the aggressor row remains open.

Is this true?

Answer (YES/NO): YES